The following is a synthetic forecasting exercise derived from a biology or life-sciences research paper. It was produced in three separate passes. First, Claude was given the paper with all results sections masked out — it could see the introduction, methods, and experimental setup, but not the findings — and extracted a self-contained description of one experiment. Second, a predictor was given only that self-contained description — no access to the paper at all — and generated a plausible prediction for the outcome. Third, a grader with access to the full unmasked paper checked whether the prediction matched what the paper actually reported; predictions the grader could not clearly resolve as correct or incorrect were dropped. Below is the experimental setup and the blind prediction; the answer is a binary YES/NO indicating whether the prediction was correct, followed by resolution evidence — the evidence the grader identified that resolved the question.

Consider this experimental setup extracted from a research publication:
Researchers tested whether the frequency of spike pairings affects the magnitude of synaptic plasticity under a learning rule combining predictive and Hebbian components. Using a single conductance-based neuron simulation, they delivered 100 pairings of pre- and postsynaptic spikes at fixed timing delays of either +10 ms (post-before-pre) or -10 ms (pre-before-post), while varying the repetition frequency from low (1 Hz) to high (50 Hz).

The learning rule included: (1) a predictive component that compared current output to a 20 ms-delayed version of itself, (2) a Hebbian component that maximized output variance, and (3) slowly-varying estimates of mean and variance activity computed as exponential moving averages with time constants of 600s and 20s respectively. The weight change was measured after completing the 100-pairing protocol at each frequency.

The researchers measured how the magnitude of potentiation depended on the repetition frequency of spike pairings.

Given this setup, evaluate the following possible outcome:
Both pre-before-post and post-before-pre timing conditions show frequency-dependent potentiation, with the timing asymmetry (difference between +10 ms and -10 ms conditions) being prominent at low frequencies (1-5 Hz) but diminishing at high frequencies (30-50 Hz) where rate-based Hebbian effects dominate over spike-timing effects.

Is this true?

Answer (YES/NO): NO